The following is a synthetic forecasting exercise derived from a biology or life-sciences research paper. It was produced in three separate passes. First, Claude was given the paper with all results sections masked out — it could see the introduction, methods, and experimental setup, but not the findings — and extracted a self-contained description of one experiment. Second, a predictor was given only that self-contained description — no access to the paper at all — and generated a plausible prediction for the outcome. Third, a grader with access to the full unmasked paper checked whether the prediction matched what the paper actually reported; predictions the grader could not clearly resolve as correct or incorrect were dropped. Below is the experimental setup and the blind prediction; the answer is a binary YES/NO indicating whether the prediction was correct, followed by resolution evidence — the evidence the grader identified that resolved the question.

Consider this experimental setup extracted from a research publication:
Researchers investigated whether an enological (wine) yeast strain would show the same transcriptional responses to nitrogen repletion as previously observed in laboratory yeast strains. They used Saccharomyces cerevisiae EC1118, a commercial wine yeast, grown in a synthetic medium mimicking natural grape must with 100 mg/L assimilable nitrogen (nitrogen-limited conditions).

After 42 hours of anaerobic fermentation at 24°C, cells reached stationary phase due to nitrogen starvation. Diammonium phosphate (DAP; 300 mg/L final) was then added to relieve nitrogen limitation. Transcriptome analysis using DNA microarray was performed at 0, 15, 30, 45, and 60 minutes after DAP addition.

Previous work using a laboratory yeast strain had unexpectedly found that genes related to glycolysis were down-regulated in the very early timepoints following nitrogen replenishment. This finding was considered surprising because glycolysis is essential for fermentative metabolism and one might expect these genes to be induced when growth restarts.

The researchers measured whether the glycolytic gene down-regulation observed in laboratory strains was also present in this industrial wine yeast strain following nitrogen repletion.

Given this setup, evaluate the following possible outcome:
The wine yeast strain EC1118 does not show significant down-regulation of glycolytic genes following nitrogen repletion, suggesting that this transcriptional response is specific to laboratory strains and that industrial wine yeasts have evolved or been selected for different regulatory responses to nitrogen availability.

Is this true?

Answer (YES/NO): NO